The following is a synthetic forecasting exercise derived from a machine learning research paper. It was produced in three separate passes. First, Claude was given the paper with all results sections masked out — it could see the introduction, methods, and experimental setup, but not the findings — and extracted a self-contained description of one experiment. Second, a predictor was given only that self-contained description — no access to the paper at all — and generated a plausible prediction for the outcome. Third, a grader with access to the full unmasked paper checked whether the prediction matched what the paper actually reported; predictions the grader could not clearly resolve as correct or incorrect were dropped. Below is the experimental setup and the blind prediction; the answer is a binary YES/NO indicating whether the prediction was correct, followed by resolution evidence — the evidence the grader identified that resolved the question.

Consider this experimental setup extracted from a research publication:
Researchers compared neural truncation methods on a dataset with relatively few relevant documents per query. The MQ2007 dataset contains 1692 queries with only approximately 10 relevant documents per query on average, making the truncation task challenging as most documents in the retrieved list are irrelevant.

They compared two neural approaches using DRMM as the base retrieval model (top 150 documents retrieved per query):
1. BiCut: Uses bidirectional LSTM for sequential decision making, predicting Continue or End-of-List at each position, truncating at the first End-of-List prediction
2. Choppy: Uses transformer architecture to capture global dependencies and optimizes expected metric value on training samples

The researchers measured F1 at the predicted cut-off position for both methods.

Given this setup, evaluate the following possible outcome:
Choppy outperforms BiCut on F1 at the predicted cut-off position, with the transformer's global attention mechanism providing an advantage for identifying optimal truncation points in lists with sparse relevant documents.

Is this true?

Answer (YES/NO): YES